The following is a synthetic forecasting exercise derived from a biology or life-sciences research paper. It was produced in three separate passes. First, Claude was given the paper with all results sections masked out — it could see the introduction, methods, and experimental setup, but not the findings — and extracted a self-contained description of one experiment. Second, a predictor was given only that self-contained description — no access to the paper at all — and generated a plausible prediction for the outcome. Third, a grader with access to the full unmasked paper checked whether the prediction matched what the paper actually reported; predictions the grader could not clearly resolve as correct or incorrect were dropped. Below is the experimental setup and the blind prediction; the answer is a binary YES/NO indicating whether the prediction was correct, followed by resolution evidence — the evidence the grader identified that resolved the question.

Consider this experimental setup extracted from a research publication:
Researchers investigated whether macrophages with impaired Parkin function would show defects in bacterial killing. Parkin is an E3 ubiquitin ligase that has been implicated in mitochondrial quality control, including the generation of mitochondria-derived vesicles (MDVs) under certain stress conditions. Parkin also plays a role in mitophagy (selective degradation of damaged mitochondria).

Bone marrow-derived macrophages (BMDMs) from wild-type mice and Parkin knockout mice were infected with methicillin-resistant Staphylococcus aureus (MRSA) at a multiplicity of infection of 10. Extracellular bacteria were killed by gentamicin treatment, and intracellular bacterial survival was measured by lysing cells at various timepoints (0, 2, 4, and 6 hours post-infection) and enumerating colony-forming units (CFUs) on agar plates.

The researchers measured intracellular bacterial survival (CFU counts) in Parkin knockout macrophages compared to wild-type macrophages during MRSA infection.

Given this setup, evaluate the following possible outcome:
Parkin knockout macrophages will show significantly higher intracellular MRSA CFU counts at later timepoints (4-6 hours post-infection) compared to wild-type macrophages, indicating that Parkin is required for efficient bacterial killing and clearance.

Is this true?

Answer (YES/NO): YES